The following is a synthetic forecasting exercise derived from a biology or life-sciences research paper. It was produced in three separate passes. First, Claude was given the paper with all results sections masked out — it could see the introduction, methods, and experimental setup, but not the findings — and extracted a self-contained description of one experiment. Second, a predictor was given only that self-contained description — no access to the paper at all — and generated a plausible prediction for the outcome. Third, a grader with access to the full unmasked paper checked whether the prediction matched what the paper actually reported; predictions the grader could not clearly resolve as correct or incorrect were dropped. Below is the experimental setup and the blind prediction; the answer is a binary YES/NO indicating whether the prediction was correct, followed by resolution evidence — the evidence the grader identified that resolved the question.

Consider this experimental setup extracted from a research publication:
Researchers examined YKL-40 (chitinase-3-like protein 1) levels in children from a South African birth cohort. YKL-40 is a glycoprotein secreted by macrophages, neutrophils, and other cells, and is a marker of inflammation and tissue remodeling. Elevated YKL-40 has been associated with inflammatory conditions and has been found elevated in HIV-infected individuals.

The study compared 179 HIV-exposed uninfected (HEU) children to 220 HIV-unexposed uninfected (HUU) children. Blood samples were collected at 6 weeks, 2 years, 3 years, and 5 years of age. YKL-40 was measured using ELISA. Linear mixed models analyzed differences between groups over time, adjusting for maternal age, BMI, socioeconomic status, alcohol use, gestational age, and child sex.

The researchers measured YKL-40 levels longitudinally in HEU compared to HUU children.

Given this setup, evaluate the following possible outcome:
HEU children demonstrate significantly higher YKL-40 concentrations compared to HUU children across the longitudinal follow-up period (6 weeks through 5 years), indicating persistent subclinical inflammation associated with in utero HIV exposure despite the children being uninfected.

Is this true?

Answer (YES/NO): NO